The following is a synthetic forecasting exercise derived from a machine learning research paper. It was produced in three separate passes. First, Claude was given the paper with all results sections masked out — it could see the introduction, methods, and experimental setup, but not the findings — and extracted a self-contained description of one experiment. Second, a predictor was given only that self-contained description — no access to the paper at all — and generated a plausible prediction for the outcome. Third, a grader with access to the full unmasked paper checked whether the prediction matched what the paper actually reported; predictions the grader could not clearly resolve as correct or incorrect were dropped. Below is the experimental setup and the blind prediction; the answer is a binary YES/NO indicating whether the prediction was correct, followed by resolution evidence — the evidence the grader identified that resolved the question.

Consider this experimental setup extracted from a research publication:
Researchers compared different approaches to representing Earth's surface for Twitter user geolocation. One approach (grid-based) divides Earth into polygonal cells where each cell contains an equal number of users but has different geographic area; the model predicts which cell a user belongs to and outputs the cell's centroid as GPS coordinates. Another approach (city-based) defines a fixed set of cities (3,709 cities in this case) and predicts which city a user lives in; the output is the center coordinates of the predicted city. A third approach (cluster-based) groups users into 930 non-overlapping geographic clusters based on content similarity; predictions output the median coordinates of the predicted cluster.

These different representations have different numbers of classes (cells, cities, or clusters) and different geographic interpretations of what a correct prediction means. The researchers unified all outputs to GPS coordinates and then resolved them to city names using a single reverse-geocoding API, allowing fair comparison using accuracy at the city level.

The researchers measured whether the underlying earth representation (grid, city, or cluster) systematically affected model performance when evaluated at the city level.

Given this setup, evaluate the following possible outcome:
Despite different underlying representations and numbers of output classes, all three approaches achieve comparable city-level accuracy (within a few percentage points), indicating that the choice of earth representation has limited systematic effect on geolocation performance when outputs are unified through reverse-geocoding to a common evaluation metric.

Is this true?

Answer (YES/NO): NO